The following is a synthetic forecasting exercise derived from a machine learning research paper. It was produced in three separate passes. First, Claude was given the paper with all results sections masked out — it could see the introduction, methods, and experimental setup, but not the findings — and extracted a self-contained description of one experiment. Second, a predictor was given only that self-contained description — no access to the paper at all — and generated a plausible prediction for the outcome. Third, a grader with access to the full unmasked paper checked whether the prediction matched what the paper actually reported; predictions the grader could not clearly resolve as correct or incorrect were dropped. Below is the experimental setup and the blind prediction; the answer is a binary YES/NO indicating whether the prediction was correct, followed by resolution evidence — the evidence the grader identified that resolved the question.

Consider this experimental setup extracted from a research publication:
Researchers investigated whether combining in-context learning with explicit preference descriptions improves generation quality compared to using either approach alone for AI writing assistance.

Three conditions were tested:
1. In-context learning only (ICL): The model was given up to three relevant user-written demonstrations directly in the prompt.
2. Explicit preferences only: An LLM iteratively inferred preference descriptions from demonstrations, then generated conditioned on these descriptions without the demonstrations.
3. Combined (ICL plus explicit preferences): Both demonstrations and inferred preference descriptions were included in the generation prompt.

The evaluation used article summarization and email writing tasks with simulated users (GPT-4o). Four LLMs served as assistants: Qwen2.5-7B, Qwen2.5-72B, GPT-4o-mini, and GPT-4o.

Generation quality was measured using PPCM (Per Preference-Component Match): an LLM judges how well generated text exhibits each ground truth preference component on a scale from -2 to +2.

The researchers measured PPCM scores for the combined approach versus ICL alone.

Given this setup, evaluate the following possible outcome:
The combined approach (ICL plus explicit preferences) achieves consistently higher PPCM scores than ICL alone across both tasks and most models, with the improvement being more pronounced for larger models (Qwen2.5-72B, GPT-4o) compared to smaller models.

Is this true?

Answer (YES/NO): NO